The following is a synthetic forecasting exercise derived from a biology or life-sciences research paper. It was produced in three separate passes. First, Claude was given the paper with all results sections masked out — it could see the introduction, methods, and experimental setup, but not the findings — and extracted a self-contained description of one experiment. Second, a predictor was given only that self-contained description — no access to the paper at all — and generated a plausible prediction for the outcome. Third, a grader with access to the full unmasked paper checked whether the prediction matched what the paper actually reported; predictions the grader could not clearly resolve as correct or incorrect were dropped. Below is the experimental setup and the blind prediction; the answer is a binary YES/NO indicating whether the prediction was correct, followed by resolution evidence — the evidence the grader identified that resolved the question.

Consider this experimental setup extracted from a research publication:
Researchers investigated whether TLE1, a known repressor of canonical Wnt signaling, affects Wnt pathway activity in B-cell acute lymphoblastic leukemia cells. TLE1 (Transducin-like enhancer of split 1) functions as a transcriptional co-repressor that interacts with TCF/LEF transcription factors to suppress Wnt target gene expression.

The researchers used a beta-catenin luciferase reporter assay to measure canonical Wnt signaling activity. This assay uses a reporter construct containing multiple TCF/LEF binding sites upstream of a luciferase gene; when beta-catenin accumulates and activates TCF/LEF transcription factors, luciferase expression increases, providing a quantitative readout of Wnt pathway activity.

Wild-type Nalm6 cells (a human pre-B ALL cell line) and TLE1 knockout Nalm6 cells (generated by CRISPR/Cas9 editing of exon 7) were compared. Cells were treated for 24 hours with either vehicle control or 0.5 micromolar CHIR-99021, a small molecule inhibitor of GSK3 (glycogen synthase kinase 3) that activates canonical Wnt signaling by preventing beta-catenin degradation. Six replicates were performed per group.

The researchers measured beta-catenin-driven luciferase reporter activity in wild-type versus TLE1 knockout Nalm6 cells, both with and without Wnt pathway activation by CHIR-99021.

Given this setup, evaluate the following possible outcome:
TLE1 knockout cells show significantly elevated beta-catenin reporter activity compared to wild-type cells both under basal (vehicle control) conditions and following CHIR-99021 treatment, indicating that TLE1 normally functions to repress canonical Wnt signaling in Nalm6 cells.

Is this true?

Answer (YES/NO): YES